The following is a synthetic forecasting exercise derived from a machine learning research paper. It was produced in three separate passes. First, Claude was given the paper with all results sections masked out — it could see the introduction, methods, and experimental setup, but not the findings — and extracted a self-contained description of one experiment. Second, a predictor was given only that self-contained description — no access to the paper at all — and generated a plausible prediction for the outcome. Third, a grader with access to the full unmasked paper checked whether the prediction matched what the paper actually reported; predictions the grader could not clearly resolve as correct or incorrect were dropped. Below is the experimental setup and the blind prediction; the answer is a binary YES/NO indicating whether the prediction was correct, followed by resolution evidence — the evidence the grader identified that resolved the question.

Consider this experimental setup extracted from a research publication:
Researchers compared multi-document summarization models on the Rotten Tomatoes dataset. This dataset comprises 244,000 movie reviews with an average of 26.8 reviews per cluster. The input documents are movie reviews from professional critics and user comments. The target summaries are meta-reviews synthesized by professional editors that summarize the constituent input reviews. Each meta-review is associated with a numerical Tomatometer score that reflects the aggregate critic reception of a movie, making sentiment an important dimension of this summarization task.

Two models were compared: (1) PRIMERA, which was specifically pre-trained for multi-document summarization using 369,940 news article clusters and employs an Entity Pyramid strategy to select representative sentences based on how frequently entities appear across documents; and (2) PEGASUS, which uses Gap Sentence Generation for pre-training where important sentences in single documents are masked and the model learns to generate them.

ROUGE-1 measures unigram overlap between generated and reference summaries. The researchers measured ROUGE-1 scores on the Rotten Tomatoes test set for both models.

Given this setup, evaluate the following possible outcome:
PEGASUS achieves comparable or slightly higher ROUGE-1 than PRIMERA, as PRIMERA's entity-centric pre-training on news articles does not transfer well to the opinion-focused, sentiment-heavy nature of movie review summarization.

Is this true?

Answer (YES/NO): YES